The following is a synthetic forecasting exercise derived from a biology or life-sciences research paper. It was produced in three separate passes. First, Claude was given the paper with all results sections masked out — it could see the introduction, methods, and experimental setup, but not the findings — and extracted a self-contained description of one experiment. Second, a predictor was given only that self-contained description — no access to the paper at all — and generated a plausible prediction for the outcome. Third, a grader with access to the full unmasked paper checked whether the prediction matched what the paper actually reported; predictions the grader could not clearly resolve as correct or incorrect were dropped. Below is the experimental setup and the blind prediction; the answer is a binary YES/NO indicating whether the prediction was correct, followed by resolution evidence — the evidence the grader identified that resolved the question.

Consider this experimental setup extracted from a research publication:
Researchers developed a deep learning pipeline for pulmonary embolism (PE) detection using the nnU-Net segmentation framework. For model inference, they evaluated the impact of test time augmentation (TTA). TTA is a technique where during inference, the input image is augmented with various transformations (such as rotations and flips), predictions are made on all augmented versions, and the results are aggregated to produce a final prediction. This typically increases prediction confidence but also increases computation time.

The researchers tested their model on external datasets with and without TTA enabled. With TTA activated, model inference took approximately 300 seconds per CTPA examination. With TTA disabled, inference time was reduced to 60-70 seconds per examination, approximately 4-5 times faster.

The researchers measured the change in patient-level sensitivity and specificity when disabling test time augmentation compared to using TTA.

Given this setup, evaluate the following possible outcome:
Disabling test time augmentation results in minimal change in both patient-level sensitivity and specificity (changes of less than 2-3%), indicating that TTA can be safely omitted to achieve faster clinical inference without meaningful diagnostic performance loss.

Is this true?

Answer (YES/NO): YES